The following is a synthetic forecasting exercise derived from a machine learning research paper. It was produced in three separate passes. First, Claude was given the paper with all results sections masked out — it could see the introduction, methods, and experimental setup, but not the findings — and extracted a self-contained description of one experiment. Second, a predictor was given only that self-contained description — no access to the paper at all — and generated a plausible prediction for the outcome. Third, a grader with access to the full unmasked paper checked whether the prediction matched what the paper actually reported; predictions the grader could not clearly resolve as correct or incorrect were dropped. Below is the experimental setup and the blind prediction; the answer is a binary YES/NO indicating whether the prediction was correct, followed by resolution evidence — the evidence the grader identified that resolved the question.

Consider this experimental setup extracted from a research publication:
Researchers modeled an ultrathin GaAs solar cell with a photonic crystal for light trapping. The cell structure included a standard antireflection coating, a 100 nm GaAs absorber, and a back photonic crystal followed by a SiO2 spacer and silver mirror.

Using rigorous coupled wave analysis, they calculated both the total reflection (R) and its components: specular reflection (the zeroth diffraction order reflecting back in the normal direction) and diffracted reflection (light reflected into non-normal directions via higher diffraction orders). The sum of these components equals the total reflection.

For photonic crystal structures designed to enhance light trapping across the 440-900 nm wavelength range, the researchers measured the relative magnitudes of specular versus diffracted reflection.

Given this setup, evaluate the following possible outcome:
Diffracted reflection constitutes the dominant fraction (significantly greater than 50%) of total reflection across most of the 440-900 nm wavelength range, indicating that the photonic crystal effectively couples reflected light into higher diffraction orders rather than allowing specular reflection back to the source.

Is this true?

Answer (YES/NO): YES